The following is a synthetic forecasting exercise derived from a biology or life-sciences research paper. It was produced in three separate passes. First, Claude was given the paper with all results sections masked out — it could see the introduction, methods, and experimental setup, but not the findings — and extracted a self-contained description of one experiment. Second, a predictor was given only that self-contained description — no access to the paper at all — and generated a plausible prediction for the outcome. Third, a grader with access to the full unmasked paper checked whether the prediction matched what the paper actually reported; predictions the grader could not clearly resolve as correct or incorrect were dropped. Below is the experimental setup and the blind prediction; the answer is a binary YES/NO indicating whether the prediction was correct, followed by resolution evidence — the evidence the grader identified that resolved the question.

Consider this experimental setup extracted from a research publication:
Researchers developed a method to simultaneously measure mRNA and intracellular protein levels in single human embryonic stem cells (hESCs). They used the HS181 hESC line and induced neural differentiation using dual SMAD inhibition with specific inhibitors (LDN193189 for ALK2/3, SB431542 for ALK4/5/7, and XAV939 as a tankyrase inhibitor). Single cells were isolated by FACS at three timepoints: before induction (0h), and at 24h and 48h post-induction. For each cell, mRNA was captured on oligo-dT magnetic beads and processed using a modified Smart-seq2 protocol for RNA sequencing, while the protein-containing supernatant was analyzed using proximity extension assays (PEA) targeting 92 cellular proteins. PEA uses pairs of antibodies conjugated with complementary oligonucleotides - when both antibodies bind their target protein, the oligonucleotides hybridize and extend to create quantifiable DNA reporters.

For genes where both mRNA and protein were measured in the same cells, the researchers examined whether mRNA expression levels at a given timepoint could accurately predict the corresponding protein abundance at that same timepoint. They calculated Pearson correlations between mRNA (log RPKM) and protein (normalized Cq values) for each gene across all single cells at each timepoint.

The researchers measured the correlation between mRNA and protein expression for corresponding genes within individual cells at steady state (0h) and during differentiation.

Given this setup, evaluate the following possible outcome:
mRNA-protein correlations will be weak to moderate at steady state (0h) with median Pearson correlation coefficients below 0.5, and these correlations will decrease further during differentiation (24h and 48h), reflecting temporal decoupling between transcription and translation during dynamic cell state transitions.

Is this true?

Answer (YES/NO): NO